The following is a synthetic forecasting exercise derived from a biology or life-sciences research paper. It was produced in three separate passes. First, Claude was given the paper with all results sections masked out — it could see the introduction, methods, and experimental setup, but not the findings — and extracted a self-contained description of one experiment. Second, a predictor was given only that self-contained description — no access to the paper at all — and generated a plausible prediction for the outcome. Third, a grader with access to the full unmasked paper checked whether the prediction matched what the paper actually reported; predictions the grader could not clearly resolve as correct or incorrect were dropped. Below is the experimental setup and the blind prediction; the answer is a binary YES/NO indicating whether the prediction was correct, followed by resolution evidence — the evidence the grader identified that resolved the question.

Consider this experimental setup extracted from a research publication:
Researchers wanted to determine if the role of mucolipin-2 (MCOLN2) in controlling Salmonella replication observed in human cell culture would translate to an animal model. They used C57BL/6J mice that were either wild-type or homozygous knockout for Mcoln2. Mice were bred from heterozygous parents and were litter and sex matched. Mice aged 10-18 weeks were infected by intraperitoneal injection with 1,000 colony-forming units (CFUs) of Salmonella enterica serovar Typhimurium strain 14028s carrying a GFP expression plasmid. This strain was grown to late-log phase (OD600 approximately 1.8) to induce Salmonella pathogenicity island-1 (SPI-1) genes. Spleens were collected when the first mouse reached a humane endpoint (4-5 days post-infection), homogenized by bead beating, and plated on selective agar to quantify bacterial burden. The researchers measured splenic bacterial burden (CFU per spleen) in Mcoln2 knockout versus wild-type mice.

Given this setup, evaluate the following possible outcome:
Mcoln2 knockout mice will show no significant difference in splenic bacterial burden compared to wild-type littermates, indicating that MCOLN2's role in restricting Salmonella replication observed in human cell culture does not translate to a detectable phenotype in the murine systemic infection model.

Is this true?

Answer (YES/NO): YES